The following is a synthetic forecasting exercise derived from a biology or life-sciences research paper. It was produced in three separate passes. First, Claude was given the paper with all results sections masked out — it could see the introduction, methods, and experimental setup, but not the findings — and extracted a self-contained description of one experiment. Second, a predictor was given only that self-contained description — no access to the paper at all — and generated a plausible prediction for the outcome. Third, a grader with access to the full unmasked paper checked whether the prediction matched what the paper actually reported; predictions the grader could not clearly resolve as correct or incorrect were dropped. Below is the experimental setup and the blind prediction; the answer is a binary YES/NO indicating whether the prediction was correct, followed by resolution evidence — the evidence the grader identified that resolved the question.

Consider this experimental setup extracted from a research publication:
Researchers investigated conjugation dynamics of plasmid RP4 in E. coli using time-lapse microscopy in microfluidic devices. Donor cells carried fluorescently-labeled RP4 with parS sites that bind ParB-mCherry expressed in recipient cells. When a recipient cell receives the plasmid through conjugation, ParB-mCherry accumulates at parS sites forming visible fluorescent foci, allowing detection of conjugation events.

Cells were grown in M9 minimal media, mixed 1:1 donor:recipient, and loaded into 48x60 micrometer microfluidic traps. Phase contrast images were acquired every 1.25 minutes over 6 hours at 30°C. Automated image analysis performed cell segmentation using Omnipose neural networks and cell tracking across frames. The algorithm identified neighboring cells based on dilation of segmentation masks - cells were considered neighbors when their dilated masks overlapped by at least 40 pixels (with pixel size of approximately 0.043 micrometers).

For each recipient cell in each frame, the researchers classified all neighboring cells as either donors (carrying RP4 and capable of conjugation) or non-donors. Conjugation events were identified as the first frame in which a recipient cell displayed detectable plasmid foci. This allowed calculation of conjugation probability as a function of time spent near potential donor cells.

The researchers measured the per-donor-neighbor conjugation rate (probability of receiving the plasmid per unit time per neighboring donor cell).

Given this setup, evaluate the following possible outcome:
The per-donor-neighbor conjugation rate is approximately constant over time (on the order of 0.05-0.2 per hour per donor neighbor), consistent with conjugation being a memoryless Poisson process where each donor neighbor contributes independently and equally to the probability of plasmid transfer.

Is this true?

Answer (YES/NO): NO